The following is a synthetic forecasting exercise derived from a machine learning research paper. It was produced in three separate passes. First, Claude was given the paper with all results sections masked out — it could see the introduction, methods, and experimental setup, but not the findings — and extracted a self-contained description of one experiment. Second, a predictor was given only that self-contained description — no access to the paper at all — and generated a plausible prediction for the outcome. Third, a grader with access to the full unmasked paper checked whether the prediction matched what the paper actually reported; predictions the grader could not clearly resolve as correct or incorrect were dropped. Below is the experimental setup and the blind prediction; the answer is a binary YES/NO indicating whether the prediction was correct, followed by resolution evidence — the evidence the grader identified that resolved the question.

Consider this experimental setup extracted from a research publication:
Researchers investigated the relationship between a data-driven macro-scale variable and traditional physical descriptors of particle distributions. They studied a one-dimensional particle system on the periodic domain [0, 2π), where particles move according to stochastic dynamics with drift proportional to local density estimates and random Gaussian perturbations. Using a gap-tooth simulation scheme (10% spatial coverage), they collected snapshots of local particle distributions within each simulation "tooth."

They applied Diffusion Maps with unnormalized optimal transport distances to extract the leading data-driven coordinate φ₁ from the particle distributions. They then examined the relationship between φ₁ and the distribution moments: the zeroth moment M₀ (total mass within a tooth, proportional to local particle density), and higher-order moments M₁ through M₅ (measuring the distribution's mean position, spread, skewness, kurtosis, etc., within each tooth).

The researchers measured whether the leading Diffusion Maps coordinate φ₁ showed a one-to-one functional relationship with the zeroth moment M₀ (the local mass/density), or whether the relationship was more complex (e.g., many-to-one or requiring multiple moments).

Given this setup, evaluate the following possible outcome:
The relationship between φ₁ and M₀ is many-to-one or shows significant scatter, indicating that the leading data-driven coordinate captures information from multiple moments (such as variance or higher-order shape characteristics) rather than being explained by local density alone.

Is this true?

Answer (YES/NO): NO